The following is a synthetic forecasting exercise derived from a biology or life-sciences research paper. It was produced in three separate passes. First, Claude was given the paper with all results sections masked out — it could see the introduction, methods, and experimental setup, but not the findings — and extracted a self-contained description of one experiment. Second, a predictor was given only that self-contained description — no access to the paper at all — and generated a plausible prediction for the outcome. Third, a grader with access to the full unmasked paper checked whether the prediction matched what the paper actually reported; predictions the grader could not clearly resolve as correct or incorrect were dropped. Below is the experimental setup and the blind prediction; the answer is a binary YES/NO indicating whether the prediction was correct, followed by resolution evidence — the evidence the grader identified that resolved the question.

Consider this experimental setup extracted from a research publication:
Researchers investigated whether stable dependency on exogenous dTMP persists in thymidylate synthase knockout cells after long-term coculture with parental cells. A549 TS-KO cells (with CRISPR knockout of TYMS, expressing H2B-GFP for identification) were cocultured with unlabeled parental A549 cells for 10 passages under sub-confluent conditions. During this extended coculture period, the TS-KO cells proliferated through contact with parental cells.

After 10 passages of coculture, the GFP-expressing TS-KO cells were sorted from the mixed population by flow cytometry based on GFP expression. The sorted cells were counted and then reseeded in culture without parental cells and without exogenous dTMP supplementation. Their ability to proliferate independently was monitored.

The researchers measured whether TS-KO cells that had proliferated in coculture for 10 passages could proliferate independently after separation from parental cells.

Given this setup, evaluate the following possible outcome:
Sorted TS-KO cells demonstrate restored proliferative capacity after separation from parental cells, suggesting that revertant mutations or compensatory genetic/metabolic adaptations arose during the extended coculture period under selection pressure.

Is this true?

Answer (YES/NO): NO